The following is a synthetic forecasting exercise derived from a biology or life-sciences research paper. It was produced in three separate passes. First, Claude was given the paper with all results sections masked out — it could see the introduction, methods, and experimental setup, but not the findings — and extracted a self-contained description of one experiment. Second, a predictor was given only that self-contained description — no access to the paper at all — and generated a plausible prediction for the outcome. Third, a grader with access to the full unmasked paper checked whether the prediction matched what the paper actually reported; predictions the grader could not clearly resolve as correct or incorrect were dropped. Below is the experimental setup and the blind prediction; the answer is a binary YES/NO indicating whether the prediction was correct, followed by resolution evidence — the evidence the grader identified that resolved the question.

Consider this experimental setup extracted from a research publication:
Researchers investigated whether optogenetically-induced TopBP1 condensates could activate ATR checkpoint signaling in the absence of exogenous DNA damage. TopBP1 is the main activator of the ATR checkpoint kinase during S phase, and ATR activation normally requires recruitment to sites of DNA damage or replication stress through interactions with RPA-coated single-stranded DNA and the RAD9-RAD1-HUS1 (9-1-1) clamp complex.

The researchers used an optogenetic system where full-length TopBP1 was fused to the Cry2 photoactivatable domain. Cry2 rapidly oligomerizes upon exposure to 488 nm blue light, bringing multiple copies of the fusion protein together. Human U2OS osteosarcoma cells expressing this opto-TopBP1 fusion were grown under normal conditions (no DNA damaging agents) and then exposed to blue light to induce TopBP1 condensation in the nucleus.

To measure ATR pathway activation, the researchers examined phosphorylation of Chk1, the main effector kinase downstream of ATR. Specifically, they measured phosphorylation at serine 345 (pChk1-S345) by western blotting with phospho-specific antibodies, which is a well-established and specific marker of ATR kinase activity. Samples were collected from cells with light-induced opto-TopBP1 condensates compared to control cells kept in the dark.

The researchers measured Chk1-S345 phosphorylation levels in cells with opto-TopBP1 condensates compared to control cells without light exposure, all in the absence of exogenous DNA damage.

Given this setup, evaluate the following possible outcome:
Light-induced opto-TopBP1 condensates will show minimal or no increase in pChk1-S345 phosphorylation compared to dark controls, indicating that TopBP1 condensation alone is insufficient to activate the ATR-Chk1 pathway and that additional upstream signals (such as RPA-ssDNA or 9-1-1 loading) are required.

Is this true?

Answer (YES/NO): NO